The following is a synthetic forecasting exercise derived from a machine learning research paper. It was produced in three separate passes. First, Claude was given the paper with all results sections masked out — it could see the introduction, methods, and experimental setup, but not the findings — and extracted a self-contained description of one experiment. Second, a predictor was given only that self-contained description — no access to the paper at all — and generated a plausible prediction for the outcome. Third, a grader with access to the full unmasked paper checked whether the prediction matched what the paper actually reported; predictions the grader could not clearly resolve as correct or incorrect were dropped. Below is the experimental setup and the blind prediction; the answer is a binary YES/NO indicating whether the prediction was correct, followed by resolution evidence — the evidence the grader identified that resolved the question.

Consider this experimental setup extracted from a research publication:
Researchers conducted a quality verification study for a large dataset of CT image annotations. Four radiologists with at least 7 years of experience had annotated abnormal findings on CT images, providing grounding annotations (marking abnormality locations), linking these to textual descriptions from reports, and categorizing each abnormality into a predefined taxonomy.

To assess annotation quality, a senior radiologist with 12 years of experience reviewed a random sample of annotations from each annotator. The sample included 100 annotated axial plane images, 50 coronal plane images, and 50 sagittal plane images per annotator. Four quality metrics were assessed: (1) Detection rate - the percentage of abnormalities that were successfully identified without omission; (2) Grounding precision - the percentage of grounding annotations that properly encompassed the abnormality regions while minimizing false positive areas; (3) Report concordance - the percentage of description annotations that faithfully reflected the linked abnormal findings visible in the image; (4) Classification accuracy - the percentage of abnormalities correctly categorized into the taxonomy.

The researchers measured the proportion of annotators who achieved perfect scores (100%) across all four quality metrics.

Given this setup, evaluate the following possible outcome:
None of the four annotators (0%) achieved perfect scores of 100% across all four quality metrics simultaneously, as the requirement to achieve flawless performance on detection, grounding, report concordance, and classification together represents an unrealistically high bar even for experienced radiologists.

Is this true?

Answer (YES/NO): NO